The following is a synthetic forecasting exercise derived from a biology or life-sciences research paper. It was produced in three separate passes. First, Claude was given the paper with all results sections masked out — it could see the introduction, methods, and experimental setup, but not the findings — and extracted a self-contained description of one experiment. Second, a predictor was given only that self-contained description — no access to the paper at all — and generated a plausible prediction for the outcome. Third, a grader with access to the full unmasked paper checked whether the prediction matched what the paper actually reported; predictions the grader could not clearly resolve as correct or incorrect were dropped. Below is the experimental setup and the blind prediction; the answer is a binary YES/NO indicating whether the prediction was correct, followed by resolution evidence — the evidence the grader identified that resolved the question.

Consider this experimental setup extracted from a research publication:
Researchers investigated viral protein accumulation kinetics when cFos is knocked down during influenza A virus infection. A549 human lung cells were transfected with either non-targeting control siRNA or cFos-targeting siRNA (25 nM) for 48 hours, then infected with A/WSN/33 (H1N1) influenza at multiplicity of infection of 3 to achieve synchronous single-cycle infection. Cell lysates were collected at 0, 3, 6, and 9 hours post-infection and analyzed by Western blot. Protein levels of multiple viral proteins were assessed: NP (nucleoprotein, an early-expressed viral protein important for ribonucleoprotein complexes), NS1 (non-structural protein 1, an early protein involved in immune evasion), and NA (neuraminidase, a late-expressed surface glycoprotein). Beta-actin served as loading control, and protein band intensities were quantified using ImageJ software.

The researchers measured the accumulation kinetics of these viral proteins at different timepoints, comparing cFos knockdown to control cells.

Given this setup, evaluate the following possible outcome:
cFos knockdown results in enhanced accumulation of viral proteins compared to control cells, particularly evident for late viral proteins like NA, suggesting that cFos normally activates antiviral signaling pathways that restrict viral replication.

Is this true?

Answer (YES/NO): NO